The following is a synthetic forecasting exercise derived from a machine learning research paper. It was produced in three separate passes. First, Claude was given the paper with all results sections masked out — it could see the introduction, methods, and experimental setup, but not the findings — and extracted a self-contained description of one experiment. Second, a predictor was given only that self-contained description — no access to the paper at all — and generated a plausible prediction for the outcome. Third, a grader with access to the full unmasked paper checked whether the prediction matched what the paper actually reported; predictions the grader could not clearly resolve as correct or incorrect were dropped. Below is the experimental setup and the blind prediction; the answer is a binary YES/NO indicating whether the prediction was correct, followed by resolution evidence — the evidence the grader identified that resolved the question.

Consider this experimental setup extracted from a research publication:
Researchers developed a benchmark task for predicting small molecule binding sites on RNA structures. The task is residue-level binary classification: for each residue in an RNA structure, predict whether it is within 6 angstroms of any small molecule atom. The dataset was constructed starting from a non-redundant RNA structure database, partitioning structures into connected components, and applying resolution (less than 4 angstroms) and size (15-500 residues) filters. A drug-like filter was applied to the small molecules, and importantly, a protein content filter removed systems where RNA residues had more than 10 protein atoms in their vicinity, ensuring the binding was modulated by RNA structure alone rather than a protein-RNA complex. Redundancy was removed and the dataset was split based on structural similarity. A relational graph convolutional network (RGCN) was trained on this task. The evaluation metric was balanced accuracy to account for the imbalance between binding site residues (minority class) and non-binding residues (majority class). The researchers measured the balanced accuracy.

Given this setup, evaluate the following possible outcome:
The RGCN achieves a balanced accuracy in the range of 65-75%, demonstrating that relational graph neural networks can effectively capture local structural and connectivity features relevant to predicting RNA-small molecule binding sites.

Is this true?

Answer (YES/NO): NO